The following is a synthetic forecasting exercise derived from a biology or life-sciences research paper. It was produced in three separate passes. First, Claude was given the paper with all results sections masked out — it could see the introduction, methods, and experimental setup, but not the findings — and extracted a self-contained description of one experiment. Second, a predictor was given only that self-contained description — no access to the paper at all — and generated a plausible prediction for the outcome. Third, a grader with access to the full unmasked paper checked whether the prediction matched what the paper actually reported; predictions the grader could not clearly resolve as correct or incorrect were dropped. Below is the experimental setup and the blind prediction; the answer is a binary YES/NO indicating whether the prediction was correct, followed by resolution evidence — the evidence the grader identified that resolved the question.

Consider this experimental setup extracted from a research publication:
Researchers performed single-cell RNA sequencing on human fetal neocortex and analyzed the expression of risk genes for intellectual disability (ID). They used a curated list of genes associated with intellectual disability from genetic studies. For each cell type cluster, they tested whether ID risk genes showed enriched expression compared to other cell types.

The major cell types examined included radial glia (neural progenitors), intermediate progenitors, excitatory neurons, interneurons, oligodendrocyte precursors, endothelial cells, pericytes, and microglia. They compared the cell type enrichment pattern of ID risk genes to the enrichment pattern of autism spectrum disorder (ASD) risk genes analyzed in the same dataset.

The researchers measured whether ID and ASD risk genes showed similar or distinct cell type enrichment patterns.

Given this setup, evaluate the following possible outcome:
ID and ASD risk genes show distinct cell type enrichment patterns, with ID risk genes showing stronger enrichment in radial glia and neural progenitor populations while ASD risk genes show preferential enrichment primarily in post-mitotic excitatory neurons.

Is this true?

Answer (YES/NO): YES